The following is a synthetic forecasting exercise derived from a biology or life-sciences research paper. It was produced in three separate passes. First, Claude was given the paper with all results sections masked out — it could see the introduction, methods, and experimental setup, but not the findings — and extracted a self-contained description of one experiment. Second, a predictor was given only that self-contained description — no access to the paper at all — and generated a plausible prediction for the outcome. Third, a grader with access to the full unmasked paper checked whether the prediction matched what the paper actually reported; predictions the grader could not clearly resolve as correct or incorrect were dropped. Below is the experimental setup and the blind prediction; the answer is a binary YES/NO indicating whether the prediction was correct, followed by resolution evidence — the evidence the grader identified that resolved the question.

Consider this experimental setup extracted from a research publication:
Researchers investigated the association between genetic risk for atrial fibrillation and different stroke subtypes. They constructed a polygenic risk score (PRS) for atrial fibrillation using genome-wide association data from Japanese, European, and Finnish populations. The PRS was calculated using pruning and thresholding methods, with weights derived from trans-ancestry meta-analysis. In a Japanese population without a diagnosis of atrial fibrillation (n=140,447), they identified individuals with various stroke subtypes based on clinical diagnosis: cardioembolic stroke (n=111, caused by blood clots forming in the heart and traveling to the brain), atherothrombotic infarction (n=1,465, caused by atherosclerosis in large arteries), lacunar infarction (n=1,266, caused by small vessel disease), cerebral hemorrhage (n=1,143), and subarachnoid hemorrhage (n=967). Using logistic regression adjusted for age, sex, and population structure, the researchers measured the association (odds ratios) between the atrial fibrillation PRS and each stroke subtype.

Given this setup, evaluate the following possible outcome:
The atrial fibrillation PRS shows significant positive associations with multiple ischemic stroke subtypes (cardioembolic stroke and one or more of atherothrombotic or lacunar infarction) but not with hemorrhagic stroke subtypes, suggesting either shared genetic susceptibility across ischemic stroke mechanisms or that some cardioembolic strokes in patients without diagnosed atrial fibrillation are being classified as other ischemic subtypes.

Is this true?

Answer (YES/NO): NO